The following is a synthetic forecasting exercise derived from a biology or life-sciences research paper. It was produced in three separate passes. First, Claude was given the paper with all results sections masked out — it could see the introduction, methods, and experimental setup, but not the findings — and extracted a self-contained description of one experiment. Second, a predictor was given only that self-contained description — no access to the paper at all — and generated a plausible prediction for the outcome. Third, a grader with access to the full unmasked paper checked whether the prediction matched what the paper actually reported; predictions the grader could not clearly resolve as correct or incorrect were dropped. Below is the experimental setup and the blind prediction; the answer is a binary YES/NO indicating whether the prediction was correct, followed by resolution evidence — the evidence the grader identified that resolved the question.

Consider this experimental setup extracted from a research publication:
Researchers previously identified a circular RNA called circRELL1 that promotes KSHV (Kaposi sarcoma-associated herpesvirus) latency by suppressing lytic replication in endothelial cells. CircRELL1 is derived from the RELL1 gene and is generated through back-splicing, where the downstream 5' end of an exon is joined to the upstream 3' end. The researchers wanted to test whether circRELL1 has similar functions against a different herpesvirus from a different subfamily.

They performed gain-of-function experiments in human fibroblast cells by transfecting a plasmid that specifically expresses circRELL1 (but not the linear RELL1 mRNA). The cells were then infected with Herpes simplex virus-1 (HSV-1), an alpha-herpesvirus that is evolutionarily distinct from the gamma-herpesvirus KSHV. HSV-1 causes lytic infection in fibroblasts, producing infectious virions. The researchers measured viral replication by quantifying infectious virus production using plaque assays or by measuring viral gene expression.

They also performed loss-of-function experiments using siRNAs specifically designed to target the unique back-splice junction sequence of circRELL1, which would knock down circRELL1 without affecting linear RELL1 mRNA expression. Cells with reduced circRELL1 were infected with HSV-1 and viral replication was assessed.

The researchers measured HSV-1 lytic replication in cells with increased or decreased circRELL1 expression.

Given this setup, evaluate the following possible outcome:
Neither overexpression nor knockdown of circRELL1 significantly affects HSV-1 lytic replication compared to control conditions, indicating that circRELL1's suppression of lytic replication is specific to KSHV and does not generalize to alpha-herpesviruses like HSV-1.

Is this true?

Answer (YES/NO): NO